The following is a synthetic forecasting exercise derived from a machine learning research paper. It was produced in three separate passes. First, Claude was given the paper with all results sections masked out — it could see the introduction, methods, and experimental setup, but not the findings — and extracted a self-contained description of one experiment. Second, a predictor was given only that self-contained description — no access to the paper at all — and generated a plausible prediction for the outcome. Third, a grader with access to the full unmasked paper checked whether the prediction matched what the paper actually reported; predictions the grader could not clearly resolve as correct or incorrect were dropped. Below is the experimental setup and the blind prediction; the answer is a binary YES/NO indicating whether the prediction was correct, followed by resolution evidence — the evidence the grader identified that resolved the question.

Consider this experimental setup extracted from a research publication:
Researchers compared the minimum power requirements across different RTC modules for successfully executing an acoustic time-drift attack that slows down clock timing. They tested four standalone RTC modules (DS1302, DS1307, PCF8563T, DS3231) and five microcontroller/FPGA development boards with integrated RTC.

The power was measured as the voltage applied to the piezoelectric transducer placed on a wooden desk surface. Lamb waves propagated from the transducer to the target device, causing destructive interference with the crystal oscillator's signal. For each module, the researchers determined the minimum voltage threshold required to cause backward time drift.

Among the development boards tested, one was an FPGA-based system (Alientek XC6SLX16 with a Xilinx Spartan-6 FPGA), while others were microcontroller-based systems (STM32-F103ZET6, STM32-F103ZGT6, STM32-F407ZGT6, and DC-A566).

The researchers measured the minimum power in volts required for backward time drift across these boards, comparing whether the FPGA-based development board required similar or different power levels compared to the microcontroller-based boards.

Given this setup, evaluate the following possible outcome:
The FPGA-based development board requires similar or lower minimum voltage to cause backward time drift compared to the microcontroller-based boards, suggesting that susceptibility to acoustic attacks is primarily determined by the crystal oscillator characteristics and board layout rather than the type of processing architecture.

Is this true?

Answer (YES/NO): NO